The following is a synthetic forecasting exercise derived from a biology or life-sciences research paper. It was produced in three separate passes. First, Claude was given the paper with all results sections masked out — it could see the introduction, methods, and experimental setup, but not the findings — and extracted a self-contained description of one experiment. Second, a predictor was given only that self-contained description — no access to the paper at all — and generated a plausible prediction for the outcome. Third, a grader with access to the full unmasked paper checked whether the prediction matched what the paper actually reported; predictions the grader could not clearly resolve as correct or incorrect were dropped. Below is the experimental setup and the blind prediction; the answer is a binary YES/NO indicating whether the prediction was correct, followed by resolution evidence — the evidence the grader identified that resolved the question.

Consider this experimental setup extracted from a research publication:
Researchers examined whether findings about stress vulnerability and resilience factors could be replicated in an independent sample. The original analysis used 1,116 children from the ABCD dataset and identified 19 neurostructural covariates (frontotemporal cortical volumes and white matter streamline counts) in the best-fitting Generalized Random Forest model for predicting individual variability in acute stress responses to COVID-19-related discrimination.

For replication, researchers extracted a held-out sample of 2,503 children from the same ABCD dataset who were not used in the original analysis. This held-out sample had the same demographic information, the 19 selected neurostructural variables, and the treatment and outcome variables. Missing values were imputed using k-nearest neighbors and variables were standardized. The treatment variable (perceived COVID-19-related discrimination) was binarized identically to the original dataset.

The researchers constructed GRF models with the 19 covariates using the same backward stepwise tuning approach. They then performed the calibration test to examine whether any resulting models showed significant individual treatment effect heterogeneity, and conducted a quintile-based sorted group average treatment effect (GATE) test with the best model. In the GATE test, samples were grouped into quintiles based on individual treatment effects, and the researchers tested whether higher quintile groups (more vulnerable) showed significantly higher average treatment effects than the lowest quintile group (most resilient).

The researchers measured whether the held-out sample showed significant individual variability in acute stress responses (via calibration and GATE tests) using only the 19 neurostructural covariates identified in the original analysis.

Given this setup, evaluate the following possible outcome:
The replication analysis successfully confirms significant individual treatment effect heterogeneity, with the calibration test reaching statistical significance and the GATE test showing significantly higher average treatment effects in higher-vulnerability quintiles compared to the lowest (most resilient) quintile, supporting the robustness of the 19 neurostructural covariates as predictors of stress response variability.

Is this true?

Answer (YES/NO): NO